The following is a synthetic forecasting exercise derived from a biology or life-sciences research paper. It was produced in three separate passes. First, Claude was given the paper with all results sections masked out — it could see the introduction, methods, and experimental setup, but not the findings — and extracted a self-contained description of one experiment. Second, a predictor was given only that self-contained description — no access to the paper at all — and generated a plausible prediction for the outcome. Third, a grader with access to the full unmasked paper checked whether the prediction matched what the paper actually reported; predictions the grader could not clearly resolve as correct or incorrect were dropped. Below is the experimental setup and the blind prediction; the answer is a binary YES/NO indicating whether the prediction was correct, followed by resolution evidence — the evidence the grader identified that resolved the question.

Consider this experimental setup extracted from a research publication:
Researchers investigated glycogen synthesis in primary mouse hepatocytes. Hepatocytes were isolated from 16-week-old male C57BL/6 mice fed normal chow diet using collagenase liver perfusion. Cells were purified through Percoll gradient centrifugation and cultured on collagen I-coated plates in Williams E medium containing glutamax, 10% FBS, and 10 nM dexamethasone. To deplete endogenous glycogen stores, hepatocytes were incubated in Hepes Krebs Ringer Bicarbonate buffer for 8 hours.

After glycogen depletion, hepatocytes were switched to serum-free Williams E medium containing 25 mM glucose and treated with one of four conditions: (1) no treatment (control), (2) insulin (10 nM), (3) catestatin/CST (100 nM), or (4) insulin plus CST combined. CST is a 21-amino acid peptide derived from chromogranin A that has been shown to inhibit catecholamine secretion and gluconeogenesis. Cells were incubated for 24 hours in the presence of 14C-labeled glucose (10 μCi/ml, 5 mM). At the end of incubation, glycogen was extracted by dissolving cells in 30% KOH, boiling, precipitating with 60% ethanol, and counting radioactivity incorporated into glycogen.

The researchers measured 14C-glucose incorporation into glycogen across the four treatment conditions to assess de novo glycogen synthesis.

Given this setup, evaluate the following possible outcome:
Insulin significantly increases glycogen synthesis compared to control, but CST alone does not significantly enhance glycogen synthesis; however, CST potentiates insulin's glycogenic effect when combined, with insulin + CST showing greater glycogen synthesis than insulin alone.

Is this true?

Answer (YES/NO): NO